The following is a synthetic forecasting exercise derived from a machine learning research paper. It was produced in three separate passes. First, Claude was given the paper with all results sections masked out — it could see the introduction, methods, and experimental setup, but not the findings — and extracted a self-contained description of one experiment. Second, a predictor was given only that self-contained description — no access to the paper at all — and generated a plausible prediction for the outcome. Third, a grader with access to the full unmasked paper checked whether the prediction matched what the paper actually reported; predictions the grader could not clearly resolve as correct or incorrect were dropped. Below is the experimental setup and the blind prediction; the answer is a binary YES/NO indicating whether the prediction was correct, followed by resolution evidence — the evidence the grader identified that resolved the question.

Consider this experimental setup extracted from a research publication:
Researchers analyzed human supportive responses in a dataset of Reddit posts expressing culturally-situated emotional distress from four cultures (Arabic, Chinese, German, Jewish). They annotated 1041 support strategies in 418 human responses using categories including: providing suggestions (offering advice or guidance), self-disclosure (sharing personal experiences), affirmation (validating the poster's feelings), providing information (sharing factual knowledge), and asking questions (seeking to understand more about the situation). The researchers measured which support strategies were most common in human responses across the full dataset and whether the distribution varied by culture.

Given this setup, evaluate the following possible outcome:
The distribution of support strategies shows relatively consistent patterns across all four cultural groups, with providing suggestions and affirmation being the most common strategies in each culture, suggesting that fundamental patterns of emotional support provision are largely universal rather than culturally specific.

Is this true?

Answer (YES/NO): NO